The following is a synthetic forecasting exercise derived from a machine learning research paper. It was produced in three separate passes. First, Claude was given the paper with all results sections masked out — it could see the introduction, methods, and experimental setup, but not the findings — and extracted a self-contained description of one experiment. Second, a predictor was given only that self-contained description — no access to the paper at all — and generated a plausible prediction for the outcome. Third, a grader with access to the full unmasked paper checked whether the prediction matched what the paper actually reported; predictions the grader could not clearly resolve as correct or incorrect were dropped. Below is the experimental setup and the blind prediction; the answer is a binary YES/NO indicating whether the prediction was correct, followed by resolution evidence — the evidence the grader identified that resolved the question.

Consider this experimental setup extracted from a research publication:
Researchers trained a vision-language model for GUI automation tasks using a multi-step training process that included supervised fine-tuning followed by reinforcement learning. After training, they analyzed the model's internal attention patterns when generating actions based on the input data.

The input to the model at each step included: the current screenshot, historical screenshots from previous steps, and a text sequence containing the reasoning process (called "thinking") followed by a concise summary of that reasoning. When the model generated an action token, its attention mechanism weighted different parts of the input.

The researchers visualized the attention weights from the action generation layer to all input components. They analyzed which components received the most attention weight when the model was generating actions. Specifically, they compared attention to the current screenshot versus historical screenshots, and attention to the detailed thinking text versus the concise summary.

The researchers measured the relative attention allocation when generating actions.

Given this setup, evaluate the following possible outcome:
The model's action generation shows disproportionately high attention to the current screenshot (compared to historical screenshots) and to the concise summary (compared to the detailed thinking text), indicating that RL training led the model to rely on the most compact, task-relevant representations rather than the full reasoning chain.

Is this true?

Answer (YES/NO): NO